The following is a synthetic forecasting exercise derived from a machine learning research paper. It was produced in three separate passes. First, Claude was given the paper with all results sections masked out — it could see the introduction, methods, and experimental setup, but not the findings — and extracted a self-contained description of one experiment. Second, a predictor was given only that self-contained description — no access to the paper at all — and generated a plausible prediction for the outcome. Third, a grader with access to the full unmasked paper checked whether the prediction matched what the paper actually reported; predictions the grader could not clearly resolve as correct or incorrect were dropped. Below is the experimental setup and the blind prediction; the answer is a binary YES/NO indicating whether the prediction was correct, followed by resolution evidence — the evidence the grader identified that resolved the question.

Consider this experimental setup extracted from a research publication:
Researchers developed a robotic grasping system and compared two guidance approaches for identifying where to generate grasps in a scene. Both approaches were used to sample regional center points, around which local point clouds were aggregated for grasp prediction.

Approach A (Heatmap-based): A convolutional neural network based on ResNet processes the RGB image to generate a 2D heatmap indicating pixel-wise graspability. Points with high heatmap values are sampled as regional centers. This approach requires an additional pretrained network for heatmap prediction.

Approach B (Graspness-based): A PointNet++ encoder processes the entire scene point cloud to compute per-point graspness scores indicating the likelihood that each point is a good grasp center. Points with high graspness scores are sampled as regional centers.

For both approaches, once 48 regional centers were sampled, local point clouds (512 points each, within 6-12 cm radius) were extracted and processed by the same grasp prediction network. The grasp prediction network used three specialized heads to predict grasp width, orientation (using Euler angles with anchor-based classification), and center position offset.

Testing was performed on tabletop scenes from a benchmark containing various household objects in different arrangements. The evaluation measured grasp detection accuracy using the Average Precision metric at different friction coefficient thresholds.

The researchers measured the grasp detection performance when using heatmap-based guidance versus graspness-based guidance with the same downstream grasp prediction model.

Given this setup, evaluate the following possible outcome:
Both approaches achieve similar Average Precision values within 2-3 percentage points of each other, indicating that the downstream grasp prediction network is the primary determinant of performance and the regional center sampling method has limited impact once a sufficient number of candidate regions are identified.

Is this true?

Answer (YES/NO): NO